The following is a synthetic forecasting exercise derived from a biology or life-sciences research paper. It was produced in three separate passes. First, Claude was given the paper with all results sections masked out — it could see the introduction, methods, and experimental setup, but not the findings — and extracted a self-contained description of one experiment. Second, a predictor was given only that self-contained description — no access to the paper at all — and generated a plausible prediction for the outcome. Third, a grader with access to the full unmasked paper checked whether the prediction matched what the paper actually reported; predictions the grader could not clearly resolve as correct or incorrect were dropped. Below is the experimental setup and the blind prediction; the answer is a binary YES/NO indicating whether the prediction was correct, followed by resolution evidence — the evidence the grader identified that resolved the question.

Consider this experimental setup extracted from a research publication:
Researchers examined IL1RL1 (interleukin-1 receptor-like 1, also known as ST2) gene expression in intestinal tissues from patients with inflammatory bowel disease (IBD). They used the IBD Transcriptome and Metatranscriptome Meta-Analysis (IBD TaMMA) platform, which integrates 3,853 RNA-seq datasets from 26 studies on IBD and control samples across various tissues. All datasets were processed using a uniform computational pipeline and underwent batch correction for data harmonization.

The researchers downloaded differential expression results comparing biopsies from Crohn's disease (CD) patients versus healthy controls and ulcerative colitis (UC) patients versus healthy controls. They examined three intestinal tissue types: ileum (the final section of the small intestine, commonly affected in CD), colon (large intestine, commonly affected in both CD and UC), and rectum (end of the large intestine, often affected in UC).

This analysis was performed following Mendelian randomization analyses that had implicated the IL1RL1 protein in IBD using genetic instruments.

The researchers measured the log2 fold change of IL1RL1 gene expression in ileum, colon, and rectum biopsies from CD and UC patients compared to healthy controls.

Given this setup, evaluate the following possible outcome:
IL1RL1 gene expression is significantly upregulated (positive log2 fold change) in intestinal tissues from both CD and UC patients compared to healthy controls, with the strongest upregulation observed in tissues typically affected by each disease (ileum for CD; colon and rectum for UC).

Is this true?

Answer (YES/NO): NO